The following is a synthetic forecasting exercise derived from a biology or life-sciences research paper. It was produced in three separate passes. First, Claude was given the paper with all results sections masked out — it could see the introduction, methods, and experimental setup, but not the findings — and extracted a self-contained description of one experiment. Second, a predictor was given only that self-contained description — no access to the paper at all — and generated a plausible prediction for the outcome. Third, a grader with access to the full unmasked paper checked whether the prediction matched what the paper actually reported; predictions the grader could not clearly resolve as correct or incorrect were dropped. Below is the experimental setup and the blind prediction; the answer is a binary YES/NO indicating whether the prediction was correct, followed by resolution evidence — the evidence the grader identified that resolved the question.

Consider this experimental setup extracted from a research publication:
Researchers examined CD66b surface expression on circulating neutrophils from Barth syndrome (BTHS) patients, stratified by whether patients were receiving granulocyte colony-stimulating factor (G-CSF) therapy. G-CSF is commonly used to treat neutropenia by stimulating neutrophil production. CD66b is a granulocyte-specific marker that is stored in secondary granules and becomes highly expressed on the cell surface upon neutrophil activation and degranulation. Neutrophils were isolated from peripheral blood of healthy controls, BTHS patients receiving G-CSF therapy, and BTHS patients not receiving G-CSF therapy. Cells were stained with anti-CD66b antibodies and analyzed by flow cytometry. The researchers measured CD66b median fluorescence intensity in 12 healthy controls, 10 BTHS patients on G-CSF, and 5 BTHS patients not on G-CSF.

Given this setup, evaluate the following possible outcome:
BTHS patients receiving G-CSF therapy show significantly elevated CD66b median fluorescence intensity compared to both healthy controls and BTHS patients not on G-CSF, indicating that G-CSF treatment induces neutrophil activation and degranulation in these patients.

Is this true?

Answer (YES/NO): NO